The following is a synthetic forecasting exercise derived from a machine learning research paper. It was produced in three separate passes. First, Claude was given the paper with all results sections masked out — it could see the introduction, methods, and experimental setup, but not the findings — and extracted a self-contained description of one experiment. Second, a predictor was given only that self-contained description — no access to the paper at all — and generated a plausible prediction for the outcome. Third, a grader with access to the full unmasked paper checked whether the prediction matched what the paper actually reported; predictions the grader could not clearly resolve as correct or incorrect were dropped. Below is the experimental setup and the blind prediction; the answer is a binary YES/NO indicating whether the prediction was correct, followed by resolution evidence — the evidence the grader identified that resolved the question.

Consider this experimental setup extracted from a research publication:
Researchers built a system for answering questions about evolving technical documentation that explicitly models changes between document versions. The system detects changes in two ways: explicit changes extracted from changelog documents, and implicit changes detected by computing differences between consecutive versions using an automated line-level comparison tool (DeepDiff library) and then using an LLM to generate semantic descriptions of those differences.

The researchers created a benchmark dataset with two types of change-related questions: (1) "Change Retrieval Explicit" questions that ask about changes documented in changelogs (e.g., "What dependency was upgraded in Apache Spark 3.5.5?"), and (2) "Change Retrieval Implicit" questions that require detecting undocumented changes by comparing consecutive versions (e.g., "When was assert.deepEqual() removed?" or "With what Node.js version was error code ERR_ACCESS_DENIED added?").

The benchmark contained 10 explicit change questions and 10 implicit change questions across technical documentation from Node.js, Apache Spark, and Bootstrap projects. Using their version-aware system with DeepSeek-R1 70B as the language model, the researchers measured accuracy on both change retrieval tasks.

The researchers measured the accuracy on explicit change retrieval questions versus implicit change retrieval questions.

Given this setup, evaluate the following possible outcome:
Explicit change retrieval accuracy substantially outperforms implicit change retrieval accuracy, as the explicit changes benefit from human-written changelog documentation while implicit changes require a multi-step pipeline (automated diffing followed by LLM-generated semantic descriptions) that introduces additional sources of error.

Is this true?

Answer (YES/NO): YES